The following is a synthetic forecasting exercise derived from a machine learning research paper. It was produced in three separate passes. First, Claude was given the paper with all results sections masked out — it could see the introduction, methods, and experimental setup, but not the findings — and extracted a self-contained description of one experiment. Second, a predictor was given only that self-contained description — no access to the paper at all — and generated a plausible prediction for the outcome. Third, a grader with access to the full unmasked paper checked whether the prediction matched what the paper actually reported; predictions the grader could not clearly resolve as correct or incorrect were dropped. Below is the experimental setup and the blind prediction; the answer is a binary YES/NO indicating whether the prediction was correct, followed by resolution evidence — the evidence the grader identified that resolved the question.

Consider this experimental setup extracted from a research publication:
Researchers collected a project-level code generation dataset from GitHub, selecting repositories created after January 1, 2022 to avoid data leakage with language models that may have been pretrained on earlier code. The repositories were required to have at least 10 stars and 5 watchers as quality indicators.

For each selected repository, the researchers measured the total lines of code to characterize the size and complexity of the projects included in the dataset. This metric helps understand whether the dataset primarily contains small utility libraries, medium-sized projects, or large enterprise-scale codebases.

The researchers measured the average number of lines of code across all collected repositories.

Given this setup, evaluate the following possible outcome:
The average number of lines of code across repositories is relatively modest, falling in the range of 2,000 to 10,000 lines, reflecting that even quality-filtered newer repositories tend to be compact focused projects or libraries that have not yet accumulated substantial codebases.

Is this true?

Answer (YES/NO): YES